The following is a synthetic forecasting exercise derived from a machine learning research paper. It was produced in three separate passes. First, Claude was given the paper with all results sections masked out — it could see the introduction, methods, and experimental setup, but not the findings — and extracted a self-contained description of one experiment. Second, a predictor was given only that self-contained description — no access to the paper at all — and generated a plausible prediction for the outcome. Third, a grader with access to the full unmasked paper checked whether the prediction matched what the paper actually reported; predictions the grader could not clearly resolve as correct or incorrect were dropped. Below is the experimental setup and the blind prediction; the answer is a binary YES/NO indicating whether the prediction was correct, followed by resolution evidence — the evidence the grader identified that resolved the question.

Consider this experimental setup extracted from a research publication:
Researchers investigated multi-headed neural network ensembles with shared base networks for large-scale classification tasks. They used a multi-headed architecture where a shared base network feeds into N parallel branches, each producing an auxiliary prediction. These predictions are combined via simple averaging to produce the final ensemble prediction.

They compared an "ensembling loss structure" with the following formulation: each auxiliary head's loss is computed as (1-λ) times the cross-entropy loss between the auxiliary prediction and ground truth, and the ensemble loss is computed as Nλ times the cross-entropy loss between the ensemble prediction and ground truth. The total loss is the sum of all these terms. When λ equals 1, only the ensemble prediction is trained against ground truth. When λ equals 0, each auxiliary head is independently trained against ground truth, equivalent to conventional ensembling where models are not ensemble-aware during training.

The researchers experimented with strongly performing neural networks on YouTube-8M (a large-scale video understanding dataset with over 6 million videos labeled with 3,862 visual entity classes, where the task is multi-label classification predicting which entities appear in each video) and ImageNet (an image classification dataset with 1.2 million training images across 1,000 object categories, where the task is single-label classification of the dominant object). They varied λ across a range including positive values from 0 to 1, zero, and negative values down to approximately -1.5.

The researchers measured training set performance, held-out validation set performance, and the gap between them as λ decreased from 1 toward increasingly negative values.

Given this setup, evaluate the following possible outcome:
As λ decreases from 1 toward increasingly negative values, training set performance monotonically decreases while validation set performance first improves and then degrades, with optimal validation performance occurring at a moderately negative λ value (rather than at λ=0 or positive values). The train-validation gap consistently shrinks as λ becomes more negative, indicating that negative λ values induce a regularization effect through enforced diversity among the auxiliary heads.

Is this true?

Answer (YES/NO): YES